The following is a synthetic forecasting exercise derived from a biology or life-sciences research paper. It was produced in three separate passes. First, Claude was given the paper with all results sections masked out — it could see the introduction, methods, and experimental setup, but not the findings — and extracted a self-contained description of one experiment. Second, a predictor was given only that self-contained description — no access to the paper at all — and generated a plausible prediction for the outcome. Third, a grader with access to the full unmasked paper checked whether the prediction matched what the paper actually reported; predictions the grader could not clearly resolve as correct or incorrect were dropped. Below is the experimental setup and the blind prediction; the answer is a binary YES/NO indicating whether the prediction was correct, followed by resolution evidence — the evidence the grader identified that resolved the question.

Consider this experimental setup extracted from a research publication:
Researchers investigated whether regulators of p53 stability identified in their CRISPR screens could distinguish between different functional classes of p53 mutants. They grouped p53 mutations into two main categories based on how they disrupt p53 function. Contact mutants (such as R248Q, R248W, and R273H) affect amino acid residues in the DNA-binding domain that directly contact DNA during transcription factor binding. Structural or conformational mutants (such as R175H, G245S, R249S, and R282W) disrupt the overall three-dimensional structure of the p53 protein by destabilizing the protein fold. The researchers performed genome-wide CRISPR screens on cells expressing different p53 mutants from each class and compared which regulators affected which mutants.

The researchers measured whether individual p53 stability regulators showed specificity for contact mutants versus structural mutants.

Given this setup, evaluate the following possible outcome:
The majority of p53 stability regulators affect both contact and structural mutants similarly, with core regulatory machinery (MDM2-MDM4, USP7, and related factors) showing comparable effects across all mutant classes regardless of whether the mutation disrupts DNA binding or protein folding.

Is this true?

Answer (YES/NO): NO